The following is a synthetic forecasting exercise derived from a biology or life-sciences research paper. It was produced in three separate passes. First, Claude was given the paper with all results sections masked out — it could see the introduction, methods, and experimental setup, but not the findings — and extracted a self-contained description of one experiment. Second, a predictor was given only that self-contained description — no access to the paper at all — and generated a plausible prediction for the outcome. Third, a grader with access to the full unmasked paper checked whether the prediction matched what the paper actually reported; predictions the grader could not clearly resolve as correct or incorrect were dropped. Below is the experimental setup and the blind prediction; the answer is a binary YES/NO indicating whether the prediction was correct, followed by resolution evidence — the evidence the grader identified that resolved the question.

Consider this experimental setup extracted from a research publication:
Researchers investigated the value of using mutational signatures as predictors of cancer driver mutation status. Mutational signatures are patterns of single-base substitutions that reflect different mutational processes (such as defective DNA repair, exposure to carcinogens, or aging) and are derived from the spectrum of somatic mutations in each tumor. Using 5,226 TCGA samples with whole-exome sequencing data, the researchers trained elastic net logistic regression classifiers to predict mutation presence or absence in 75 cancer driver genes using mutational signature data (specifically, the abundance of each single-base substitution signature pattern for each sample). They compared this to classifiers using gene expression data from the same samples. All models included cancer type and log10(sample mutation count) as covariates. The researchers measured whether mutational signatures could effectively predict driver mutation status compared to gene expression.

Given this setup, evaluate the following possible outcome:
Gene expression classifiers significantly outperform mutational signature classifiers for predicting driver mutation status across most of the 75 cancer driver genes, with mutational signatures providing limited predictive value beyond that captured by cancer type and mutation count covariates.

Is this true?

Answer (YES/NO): YES